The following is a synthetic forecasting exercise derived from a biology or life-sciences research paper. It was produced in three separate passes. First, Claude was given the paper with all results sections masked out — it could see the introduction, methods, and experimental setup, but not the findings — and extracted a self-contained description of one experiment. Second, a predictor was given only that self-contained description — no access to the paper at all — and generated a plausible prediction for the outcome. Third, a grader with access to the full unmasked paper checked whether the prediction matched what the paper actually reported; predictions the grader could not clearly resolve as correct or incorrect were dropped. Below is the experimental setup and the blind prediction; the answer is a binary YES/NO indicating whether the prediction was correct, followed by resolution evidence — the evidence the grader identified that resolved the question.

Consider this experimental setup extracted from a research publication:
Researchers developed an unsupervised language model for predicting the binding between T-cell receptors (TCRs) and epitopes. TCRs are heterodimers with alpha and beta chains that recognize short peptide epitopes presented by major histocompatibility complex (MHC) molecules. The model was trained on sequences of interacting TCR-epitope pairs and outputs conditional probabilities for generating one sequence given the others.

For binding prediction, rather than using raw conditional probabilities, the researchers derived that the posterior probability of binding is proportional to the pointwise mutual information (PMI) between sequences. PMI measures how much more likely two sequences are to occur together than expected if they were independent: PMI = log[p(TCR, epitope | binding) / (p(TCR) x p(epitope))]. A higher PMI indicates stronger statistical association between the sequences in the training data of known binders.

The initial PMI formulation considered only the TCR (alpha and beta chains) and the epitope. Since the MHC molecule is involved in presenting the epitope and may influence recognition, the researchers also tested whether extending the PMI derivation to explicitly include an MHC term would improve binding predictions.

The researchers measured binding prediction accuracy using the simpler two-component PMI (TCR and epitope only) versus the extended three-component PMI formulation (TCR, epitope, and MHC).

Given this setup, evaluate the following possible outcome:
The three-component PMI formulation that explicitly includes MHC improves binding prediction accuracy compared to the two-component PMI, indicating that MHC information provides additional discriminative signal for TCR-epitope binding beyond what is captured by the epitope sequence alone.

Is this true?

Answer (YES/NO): NO